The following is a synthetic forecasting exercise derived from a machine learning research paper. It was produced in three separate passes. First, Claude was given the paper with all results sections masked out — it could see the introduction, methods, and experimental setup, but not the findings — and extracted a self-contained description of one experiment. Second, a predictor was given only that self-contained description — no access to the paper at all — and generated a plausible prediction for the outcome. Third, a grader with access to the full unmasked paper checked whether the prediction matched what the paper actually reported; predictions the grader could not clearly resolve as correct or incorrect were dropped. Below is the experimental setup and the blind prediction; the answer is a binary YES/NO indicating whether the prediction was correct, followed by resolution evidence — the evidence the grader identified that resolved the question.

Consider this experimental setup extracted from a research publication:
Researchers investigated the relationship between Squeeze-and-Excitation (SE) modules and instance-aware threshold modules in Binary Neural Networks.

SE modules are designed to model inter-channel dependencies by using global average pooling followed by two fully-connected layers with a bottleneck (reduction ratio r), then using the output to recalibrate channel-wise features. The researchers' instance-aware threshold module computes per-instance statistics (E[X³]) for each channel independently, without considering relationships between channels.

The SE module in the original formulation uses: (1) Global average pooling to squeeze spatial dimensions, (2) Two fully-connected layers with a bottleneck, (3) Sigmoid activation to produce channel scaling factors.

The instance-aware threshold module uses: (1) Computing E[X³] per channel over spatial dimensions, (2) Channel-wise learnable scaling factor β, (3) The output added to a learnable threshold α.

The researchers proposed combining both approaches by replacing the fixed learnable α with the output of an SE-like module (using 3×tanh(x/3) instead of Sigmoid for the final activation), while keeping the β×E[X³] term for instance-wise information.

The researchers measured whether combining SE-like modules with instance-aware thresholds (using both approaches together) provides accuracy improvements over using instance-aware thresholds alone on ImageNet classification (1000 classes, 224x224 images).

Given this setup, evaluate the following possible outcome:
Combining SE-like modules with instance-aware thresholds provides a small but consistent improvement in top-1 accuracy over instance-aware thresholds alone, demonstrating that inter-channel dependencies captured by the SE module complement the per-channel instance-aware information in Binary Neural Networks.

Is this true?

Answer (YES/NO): YES